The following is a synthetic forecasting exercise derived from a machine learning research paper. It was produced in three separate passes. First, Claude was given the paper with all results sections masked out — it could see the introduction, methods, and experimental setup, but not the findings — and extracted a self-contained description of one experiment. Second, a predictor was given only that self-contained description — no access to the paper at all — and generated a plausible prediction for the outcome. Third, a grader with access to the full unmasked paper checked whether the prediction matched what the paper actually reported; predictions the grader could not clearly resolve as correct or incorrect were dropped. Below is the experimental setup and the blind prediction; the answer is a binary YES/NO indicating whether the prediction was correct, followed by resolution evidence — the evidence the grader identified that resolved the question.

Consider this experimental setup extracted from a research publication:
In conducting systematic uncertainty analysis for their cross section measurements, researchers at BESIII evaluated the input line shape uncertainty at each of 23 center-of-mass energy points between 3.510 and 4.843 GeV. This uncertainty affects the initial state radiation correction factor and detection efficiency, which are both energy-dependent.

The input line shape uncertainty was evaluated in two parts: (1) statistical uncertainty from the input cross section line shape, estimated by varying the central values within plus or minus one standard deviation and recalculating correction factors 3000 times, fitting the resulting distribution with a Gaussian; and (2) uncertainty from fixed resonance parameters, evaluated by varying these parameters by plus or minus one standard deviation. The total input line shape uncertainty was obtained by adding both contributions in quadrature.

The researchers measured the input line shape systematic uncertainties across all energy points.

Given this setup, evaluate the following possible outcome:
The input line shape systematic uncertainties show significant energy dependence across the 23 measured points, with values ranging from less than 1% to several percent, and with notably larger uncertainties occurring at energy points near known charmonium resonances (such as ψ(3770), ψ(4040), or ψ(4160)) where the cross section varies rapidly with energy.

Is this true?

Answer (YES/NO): NO